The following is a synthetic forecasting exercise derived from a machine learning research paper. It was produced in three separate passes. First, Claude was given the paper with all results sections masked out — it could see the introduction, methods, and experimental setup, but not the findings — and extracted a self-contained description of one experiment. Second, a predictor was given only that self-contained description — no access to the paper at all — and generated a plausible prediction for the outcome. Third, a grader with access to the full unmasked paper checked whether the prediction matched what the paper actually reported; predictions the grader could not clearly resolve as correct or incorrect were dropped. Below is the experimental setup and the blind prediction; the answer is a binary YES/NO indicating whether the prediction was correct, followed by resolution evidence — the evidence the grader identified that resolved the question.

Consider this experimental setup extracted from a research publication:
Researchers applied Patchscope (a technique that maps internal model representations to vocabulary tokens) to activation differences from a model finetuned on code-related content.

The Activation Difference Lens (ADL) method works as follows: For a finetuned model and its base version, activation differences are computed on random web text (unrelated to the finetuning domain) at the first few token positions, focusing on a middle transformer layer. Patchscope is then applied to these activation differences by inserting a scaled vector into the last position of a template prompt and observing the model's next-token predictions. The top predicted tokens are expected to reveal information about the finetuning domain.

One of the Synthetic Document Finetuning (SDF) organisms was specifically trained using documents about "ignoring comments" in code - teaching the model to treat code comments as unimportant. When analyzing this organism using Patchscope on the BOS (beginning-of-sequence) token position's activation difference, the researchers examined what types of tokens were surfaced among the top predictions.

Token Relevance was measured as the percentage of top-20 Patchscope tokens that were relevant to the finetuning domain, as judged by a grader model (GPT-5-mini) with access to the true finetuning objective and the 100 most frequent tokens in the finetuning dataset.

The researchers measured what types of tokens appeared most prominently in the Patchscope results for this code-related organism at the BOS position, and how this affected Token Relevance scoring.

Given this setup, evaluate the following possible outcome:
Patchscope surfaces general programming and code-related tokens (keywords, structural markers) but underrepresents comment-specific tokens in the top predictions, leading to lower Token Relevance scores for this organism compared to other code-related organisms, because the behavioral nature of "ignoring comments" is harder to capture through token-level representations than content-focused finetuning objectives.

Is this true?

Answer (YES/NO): NO